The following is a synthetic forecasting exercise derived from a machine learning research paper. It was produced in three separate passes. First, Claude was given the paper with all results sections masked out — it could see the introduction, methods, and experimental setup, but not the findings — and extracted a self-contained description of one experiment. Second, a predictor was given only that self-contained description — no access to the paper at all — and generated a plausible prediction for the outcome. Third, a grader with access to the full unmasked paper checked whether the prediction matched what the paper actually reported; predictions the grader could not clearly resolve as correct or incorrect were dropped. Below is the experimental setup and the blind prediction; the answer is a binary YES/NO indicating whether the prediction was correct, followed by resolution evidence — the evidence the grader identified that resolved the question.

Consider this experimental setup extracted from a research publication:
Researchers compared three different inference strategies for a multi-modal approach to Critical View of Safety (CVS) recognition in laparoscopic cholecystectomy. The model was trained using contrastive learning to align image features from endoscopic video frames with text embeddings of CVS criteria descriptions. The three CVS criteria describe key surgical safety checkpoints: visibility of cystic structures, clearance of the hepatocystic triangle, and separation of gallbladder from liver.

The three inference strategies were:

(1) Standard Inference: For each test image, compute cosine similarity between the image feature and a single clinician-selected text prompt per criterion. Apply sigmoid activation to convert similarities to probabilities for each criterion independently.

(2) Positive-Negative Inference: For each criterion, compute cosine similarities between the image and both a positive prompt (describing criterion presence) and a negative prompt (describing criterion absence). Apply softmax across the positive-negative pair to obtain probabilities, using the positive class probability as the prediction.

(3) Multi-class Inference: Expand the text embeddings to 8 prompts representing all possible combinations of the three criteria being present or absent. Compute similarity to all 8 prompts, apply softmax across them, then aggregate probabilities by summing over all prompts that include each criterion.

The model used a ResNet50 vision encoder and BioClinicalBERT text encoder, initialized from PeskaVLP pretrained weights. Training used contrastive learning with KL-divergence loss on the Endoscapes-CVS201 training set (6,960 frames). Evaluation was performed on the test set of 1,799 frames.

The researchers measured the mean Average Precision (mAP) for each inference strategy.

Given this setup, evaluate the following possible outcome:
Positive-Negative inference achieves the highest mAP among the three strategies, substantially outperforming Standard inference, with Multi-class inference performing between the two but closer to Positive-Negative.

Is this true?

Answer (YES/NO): NO